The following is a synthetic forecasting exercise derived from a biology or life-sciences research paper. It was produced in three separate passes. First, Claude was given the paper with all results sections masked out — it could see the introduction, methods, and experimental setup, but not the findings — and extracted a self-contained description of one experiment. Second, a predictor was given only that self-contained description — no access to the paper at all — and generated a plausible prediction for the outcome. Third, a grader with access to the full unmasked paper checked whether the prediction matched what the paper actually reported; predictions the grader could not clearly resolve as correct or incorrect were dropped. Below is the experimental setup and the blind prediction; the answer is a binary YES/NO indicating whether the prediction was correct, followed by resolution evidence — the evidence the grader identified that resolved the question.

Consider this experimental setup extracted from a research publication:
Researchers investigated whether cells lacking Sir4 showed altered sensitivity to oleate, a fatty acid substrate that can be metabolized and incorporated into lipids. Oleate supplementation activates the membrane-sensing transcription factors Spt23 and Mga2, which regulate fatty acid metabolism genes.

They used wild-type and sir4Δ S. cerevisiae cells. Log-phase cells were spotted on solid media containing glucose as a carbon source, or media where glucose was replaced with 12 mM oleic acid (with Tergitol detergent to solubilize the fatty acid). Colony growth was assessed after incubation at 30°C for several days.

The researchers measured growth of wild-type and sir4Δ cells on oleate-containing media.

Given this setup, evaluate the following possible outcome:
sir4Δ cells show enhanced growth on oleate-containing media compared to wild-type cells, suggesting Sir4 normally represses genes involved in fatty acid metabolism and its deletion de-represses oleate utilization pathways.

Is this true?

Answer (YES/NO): YES